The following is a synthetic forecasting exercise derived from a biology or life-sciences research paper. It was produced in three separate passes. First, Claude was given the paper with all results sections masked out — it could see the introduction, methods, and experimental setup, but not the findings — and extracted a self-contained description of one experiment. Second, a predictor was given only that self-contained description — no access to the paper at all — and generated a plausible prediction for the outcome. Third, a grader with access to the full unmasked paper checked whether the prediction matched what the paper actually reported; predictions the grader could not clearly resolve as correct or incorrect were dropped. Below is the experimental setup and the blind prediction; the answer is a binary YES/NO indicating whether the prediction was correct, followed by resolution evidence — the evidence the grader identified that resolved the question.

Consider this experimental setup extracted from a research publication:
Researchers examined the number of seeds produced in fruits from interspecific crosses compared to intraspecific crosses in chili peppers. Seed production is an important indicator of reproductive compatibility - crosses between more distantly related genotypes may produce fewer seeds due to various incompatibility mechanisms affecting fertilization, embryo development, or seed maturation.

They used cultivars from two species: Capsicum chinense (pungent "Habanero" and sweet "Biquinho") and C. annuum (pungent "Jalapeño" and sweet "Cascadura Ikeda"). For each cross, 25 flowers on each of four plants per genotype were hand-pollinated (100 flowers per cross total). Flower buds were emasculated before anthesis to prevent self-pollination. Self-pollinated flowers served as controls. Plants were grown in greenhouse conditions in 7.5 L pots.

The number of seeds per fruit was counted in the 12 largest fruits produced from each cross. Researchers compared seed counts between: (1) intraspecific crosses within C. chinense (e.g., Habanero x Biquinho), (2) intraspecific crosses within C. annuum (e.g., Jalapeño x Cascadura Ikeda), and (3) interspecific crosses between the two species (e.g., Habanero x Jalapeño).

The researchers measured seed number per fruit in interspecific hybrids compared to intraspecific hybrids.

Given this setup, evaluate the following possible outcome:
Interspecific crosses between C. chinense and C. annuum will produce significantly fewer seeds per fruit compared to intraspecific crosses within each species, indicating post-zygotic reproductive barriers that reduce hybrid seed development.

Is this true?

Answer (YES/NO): YES